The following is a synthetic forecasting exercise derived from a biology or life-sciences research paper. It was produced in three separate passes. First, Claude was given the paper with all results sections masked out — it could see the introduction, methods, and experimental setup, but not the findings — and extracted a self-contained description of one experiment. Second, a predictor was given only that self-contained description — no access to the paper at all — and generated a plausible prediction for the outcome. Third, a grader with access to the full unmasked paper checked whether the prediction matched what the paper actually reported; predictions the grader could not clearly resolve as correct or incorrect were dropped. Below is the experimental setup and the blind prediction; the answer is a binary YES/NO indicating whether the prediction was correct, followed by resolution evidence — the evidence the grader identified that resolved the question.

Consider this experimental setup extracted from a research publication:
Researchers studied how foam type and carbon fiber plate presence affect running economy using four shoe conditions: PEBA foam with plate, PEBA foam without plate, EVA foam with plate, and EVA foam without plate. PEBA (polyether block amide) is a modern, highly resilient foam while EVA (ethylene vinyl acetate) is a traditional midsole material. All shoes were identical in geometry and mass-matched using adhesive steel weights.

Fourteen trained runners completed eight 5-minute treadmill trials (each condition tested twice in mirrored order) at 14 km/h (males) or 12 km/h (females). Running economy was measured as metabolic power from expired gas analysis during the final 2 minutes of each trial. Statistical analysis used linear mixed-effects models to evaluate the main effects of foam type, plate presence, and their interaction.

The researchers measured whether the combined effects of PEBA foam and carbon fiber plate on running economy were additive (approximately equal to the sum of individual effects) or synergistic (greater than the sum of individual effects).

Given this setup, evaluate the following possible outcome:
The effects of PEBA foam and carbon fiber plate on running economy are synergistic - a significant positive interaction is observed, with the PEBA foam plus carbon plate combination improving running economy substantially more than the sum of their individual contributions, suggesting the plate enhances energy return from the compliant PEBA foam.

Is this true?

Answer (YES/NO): NO